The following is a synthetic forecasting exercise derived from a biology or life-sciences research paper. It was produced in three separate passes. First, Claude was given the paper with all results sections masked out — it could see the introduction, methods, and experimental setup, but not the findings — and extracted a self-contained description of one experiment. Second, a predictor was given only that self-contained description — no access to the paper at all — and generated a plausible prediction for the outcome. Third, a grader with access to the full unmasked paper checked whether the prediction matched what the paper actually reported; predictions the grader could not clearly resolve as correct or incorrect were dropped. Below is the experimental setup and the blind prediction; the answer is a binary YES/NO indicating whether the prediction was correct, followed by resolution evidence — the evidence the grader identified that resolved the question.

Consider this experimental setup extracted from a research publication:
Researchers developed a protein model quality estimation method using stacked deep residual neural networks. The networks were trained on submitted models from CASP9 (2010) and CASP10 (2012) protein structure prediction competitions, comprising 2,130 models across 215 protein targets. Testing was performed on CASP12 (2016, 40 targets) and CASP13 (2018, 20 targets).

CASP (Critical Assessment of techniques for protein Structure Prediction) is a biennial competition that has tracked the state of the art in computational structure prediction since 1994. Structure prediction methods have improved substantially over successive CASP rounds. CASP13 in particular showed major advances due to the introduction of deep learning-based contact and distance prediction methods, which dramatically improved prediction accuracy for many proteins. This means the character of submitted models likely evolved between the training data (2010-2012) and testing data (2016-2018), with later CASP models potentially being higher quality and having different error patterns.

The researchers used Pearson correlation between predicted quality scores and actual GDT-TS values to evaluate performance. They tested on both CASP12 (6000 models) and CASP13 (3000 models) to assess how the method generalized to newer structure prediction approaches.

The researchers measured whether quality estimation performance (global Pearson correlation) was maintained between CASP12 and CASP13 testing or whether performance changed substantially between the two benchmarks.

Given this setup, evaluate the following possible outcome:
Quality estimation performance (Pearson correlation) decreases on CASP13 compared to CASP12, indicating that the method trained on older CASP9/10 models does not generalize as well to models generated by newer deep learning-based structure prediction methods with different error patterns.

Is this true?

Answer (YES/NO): NO